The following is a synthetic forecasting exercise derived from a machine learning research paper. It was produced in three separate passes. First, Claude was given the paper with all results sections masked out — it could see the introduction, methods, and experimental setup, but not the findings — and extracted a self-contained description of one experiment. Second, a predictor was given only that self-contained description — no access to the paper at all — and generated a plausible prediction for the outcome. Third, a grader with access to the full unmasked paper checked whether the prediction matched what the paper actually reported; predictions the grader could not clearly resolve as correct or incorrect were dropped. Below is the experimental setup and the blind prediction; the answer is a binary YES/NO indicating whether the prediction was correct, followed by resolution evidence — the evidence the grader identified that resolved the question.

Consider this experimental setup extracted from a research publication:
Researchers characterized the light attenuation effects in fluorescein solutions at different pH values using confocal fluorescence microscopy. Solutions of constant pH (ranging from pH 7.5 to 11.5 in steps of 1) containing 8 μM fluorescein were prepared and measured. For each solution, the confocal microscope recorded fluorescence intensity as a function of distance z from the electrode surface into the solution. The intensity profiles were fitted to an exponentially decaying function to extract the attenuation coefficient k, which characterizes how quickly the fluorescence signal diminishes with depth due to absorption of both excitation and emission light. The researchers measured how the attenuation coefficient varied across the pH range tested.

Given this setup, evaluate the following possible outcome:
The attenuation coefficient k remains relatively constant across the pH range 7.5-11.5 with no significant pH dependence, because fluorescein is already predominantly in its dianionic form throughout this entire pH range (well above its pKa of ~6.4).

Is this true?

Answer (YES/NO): NO